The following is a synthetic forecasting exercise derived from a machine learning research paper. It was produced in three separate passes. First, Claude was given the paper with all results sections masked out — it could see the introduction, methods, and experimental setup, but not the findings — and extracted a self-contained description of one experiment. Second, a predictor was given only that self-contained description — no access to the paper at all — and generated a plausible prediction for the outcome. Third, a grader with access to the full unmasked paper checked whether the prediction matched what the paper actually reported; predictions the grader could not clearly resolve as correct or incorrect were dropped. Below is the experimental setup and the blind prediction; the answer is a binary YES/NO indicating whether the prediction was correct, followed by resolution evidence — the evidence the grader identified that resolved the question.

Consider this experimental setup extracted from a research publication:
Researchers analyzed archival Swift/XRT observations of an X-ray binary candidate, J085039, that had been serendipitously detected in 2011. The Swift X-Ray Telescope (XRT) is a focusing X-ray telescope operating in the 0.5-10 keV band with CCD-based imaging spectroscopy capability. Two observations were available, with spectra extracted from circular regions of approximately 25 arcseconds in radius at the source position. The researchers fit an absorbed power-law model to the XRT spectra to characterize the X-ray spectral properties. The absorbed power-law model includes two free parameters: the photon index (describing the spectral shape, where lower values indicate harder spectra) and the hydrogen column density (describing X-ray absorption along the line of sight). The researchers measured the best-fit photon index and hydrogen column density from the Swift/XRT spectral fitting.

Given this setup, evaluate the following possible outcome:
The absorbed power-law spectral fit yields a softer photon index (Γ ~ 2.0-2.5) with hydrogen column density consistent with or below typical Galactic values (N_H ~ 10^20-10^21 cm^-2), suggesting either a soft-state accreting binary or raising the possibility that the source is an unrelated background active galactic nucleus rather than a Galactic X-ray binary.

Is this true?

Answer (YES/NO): NO